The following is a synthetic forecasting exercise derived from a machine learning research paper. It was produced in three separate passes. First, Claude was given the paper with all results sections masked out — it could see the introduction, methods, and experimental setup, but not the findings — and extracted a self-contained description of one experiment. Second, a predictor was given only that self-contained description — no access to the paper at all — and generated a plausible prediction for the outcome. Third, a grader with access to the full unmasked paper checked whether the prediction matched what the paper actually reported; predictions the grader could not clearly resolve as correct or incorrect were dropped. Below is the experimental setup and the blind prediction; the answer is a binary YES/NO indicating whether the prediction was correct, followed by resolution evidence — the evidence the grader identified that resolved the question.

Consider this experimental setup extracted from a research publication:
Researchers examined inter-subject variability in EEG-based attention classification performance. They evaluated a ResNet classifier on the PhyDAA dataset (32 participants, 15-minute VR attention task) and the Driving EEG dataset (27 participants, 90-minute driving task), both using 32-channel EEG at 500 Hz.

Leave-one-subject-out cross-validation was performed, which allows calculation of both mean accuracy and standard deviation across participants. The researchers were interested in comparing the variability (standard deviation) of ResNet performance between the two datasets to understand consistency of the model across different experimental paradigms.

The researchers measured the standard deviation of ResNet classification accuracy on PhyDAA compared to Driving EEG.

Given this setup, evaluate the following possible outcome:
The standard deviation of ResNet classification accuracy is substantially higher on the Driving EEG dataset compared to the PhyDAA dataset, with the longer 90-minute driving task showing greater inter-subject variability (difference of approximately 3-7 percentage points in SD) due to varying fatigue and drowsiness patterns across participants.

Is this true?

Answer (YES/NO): NO